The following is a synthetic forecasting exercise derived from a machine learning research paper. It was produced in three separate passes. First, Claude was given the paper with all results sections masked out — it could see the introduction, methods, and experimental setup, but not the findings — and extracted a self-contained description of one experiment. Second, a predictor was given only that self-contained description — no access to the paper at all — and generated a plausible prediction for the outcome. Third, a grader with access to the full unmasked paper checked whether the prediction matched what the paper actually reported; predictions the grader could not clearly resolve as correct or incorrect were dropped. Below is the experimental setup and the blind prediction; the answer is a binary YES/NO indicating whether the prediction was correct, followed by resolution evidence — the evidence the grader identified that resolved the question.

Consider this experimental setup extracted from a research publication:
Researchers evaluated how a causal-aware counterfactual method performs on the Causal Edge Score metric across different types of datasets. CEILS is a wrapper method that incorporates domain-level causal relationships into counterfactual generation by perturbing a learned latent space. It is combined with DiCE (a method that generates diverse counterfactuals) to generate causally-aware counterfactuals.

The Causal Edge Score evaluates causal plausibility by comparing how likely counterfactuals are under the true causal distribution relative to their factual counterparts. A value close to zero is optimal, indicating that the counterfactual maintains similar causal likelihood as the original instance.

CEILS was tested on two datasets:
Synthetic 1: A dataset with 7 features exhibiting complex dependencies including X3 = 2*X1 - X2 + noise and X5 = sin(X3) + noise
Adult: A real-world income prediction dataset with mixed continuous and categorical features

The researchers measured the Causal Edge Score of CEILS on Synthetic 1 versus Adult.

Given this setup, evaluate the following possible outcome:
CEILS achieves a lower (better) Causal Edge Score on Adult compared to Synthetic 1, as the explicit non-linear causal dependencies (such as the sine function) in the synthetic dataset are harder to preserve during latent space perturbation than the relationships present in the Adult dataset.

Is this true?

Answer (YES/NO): YES